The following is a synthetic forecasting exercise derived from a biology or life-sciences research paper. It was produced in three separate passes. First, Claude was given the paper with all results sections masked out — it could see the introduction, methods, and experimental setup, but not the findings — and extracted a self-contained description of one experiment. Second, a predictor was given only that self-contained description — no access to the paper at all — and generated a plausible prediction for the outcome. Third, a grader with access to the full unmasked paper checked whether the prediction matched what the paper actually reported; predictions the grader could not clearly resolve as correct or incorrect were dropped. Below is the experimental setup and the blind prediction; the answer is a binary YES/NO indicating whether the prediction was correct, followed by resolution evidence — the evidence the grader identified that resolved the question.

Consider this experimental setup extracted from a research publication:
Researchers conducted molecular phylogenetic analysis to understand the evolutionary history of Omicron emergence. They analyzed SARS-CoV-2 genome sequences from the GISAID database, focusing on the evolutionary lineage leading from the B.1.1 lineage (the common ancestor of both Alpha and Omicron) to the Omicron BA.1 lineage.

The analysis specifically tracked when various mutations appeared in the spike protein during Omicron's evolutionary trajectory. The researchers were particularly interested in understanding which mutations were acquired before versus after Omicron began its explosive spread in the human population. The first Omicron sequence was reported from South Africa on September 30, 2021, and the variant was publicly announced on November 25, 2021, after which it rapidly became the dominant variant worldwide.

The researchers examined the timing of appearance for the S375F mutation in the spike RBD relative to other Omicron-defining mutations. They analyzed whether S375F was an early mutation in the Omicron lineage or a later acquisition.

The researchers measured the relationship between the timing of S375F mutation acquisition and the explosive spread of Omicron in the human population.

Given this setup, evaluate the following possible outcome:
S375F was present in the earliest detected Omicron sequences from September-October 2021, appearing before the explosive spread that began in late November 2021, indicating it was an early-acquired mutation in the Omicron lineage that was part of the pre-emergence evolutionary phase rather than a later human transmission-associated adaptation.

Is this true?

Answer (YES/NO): NO